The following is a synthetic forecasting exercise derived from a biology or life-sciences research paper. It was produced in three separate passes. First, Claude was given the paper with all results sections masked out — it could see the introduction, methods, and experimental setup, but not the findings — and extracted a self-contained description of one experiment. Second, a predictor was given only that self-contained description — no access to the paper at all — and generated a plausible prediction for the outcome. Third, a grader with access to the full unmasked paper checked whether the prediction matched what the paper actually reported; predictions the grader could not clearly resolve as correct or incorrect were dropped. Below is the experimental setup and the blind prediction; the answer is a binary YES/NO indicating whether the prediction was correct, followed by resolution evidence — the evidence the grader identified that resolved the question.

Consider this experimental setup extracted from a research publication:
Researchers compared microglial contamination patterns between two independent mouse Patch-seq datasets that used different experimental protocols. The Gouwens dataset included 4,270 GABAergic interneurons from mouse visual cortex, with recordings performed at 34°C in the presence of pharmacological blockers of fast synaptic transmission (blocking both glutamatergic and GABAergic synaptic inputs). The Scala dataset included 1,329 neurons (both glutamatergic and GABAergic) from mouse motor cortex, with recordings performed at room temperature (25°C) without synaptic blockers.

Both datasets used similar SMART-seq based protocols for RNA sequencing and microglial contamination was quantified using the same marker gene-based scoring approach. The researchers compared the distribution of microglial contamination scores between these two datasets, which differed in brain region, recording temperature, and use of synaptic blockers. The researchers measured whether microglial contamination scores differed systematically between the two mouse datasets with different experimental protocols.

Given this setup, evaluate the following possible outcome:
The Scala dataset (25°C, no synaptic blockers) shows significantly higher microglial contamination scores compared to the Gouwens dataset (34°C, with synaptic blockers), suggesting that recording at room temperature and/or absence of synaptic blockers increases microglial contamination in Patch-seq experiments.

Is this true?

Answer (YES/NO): NO